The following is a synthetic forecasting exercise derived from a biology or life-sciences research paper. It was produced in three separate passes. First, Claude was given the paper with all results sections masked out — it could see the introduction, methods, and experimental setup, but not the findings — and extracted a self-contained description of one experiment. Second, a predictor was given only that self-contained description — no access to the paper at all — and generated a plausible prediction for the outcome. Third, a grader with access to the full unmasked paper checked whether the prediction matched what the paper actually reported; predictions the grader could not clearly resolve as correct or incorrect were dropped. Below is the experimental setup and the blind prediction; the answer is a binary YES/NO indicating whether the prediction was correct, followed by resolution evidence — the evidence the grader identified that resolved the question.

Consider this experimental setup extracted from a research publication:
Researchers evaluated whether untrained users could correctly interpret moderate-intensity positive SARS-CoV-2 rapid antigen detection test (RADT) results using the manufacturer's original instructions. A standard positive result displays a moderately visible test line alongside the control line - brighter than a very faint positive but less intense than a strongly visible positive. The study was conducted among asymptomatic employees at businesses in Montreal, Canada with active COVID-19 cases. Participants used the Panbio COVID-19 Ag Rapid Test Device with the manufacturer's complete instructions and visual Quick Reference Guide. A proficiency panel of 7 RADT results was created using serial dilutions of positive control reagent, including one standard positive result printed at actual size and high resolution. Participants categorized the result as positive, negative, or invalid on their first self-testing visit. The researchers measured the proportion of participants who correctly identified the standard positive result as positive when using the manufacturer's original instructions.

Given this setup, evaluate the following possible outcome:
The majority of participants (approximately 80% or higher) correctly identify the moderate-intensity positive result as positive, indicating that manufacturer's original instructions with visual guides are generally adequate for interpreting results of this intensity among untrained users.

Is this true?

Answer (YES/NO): NO